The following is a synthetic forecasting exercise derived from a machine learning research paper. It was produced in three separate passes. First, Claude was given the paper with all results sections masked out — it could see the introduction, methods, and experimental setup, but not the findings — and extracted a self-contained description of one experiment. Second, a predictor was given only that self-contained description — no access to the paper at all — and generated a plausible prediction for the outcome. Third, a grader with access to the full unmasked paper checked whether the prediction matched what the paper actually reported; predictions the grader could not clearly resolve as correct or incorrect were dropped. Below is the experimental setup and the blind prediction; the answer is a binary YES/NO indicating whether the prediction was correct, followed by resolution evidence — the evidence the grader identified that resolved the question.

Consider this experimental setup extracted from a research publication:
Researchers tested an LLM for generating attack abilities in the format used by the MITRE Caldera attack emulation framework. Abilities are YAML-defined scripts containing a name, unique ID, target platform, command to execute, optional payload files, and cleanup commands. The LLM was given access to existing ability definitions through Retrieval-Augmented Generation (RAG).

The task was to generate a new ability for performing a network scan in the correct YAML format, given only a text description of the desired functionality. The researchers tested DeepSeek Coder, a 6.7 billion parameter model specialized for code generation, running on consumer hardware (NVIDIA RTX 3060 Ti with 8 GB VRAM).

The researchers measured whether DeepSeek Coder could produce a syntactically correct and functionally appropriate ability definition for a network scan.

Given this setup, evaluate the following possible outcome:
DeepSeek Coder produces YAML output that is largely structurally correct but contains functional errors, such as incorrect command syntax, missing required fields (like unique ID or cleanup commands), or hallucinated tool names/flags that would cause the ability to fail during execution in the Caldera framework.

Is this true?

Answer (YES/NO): NO